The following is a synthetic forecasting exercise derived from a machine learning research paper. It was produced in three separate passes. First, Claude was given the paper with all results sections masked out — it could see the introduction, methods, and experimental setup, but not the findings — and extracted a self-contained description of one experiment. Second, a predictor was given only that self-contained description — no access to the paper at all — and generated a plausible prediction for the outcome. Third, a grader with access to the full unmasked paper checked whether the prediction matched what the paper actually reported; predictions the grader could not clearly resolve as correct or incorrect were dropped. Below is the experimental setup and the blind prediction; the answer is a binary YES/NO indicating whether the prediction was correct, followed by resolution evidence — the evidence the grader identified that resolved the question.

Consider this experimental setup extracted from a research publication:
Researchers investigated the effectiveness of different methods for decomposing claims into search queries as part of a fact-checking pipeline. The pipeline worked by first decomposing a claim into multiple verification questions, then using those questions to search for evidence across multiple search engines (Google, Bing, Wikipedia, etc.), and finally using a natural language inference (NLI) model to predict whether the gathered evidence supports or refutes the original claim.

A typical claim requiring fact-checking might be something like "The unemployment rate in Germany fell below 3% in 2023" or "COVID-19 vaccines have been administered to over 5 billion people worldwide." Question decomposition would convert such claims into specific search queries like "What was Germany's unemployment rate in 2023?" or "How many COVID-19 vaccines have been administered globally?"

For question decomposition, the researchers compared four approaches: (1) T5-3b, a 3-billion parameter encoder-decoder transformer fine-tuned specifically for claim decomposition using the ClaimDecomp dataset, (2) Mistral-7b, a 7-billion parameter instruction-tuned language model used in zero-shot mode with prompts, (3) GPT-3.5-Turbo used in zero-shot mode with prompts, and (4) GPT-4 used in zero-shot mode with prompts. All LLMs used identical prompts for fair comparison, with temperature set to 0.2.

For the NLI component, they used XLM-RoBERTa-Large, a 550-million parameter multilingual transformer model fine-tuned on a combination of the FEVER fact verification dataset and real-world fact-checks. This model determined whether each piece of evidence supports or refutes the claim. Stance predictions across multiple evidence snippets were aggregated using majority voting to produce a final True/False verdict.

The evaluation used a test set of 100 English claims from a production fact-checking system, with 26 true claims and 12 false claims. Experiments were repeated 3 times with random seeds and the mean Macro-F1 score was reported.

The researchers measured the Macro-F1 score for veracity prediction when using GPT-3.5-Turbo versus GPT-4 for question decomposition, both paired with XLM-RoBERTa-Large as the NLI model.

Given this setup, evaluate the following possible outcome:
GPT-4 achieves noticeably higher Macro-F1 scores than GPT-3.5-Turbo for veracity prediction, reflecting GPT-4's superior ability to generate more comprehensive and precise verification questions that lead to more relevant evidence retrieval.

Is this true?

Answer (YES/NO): NO